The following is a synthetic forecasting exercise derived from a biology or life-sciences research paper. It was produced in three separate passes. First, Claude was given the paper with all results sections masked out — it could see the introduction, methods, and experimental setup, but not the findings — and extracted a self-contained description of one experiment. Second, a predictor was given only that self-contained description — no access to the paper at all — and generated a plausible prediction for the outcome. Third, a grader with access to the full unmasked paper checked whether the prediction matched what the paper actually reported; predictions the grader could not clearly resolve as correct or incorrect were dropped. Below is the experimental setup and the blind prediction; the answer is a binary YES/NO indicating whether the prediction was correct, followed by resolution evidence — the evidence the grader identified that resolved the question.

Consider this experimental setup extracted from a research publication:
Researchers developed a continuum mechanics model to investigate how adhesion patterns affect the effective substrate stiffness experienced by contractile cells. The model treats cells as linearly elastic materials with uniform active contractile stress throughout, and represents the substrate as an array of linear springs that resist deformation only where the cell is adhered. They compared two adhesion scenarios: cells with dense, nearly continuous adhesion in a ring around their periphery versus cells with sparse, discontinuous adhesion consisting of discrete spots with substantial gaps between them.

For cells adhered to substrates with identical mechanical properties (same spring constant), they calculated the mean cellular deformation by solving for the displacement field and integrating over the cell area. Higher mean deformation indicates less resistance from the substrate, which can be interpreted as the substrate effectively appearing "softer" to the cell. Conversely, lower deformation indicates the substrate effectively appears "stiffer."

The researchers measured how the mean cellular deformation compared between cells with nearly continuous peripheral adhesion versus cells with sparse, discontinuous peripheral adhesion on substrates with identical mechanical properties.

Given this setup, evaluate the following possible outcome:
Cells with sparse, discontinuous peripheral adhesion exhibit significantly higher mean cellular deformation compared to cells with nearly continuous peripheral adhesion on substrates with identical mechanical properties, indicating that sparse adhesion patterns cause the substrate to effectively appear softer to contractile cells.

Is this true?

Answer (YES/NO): YES